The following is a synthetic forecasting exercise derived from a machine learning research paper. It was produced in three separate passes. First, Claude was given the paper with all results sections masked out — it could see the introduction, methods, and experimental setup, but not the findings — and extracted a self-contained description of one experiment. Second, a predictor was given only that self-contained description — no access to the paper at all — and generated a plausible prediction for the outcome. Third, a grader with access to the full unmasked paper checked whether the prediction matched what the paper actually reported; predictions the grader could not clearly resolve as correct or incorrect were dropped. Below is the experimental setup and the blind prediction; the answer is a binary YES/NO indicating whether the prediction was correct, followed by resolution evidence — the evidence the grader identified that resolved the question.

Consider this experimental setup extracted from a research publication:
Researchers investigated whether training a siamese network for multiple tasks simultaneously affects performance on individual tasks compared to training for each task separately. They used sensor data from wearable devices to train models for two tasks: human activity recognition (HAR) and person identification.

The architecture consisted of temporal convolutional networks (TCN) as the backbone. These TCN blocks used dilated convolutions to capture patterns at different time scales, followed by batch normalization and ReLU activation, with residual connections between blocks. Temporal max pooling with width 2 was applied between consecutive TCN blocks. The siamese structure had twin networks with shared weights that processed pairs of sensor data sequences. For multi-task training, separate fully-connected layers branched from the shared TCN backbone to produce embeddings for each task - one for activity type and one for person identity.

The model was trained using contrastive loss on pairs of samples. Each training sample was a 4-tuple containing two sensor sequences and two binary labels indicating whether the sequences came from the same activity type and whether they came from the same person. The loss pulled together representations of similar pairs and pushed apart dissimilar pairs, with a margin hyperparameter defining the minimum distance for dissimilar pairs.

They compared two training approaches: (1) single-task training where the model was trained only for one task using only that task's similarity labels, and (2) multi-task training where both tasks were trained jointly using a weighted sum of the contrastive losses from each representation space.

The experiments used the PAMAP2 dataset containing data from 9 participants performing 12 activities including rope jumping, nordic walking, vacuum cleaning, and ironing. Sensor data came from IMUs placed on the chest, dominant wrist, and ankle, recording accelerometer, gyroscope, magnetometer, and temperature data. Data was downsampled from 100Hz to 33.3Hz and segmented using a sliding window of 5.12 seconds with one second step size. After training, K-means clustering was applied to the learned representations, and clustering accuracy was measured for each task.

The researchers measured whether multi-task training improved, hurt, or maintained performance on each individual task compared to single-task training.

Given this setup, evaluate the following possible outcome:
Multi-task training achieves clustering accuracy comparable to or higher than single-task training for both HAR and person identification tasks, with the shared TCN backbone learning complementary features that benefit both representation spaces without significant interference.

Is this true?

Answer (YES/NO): YES